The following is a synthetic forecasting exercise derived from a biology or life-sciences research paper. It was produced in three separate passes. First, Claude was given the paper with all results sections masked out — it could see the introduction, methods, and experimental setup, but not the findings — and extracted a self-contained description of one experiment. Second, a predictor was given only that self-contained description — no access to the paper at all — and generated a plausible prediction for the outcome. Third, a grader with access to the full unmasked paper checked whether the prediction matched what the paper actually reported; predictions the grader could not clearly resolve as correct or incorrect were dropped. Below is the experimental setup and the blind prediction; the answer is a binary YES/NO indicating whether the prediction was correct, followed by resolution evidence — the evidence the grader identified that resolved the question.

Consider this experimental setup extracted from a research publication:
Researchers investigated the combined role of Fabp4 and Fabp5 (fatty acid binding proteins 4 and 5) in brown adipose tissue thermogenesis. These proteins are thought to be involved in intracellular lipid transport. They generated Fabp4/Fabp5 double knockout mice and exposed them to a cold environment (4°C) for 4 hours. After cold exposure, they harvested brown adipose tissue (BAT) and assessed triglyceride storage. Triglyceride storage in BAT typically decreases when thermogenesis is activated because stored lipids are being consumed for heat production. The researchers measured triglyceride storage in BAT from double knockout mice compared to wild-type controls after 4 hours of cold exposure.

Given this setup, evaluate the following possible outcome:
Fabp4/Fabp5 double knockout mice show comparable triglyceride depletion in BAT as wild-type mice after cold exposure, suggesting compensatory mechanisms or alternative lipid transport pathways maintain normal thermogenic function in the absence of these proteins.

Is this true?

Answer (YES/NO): NO